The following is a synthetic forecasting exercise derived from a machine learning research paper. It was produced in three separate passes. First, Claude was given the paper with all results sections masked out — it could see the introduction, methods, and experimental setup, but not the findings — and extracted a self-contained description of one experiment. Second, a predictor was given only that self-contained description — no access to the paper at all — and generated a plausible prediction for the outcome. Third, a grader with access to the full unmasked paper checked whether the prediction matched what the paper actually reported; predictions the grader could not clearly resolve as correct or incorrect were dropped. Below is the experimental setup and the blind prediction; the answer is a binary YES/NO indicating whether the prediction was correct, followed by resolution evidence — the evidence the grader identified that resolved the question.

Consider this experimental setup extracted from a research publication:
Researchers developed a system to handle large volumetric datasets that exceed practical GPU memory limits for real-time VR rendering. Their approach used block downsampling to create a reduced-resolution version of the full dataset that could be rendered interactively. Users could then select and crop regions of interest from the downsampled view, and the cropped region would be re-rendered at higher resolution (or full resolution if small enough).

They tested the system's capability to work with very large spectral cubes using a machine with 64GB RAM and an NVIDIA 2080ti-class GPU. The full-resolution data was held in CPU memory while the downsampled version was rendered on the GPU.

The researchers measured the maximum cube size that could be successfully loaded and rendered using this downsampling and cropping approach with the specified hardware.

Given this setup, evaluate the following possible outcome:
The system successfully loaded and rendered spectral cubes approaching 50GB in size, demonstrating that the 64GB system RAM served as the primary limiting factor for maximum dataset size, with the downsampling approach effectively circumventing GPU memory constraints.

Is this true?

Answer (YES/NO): NO